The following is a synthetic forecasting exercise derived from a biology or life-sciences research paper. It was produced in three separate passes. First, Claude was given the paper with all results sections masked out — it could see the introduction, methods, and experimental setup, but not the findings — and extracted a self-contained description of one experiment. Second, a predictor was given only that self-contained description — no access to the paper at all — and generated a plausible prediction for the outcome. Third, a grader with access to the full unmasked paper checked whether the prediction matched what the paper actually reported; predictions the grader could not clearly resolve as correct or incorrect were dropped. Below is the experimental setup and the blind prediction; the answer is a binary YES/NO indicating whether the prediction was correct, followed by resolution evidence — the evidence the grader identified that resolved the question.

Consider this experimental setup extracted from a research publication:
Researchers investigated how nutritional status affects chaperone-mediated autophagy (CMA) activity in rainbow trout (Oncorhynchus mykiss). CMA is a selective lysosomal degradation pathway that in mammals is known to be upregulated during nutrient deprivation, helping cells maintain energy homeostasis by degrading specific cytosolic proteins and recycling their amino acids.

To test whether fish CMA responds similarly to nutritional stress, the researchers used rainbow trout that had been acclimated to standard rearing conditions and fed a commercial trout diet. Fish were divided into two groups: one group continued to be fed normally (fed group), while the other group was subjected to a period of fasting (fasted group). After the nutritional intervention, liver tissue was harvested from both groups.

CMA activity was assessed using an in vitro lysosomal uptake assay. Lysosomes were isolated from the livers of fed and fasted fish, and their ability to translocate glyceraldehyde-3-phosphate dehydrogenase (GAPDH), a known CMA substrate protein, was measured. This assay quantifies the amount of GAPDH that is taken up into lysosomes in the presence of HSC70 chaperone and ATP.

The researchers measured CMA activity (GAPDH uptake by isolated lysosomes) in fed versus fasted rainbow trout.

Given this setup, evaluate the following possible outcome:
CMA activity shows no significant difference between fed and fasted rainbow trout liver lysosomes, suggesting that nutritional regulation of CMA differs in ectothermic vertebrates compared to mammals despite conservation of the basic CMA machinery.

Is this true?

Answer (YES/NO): NO